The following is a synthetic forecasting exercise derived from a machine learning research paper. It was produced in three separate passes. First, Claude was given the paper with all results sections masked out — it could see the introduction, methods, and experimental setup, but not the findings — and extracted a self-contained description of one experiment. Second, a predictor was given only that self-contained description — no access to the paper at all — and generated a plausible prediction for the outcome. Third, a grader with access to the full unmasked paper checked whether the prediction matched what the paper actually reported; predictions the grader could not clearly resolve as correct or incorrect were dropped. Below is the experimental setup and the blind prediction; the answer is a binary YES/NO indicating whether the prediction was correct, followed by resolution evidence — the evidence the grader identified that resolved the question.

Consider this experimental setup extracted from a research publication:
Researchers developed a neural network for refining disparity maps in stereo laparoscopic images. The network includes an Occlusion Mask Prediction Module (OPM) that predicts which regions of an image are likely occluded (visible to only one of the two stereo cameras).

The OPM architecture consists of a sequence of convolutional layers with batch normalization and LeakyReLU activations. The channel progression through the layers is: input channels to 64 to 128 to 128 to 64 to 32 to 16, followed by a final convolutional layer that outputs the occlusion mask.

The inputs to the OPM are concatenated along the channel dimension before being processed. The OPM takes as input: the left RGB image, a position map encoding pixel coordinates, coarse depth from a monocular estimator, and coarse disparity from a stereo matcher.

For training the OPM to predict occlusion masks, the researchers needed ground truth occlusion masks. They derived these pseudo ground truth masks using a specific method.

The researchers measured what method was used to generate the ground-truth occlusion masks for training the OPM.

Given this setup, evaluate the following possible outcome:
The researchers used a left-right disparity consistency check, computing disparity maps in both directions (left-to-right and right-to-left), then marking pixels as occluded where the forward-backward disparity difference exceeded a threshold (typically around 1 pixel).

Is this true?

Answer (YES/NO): YES